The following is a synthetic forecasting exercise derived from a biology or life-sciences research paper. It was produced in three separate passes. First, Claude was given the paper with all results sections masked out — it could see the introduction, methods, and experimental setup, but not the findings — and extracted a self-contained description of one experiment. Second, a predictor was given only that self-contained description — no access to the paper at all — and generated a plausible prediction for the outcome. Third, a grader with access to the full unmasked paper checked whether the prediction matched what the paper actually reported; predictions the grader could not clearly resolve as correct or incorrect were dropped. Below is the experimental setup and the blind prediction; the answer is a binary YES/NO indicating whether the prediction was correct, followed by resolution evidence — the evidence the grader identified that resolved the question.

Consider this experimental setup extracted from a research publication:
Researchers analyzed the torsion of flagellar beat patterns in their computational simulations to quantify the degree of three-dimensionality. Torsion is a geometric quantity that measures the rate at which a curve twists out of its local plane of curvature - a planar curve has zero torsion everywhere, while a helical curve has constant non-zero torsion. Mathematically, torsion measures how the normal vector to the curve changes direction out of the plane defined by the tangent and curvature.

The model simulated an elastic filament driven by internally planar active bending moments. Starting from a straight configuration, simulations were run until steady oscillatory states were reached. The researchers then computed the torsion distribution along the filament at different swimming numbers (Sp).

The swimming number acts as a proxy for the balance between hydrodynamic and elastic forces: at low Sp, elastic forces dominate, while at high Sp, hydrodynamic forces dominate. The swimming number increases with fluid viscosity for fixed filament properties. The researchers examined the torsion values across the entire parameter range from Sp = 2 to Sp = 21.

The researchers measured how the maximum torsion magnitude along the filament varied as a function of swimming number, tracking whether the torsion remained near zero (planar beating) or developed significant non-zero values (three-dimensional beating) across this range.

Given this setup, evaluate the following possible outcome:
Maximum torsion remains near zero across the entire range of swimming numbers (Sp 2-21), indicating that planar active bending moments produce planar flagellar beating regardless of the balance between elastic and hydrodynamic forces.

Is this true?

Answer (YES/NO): NO